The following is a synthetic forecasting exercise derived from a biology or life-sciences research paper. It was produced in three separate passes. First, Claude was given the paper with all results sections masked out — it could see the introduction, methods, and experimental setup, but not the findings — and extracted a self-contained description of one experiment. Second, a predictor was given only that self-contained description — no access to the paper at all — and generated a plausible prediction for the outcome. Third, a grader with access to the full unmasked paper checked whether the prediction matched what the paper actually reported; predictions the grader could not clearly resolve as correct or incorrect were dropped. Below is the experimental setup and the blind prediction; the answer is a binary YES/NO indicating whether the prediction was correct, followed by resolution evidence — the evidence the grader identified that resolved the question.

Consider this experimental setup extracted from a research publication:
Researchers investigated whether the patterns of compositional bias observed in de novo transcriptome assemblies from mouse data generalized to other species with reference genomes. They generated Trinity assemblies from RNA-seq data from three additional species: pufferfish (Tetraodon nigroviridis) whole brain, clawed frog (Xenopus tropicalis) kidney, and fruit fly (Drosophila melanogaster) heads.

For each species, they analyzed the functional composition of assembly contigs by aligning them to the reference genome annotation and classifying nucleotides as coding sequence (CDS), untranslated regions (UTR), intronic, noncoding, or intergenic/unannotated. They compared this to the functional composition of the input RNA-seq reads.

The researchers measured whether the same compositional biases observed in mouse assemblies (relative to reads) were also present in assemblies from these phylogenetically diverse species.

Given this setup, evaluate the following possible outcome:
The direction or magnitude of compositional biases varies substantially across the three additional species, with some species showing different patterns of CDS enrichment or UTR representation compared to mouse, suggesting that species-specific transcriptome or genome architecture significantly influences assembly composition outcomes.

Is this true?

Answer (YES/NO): NO